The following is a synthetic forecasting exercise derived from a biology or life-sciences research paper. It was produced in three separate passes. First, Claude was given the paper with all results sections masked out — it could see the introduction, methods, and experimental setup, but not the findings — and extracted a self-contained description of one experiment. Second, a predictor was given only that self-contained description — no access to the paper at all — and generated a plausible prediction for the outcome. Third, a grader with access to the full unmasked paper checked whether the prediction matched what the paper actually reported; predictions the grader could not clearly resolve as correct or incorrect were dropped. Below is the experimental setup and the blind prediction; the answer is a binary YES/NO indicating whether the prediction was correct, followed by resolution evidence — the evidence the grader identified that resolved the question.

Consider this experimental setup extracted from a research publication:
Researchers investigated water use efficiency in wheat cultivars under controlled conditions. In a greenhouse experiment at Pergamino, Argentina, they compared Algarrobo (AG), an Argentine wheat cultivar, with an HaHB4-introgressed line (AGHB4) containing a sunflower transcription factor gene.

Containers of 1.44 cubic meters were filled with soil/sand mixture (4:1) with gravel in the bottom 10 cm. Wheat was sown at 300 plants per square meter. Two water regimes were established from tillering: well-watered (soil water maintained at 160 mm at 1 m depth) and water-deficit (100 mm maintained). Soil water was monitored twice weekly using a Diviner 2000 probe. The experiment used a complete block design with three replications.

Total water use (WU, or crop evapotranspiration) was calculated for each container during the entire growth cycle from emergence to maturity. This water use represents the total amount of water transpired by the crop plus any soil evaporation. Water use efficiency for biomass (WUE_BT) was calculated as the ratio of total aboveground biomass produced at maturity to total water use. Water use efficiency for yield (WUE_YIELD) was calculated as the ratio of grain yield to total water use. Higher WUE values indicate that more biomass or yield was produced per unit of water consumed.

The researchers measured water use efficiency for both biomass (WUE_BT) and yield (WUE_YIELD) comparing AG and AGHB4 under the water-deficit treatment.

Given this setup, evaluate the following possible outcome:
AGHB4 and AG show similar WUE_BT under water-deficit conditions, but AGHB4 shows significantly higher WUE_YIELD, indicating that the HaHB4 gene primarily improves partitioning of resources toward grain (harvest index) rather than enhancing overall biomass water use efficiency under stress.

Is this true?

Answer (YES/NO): NO